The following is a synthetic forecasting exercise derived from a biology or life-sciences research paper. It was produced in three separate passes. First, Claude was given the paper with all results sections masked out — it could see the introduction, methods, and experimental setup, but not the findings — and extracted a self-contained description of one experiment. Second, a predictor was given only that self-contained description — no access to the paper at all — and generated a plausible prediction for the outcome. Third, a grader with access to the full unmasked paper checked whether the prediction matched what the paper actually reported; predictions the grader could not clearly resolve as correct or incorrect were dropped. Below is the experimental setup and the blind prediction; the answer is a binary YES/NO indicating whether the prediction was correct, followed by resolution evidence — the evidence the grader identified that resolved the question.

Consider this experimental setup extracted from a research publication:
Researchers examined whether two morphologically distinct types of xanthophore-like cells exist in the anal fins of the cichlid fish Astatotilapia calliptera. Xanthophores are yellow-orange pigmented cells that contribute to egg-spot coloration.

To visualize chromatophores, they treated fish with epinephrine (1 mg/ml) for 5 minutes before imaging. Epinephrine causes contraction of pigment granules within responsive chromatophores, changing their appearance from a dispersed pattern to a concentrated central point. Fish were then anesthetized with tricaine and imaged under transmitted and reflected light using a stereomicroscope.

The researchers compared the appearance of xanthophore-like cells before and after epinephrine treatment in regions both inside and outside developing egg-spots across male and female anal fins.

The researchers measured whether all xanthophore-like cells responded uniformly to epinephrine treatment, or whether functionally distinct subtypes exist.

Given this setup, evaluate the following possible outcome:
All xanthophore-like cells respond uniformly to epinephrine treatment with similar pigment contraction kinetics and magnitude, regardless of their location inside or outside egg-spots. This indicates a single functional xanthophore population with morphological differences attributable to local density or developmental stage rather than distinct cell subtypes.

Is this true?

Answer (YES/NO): NO